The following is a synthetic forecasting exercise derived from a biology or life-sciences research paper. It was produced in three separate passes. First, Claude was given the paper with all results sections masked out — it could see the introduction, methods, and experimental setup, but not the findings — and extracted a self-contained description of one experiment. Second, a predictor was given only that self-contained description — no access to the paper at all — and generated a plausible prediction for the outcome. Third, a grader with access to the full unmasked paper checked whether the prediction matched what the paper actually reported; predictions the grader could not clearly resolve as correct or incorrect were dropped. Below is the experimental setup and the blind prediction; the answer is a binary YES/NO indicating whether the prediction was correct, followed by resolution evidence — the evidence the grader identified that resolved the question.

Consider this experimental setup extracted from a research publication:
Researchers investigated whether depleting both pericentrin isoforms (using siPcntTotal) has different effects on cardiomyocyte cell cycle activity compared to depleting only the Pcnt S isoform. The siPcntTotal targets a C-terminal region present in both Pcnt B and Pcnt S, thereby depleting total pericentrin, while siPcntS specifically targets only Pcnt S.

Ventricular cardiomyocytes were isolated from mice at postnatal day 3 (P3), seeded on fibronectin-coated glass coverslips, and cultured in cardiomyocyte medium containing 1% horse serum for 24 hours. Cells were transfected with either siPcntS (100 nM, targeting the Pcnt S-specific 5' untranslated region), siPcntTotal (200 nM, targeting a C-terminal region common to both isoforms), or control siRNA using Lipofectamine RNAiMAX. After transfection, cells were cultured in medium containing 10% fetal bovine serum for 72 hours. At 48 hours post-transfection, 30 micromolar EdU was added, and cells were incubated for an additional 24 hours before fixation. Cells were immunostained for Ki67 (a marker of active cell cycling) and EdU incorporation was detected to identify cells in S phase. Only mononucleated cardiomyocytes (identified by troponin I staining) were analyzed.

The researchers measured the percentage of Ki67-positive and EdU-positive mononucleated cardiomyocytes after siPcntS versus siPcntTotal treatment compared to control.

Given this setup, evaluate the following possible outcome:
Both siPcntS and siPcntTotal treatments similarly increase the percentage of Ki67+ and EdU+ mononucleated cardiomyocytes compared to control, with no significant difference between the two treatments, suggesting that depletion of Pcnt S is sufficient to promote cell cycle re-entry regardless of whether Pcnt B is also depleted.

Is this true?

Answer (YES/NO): NO